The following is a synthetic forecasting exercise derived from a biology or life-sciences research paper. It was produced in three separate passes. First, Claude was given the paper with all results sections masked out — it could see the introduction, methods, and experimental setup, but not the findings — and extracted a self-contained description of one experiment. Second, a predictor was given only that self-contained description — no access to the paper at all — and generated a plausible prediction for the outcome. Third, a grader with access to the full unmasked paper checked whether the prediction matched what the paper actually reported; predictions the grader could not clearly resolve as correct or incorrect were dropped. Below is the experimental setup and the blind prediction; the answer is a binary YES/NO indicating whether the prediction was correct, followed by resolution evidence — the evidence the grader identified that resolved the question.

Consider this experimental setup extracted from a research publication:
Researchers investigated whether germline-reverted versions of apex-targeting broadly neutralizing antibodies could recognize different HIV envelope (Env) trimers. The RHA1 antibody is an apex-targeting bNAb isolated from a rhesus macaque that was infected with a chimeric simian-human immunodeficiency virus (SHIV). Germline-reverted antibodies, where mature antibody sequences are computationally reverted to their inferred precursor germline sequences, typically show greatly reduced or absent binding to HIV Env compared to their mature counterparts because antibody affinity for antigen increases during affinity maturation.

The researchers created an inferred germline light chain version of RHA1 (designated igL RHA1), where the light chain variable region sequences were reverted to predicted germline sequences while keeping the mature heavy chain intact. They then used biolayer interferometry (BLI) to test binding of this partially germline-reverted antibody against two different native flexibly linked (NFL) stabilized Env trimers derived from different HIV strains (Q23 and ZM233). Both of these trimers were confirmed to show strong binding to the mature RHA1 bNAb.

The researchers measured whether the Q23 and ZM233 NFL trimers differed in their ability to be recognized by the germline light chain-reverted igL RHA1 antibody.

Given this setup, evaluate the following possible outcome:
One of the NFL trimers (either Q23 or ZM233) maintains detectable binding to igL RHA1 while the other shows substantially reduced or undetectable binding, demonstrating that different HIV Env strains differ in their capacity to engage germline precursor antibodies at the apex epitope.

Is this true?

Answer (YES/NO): YES